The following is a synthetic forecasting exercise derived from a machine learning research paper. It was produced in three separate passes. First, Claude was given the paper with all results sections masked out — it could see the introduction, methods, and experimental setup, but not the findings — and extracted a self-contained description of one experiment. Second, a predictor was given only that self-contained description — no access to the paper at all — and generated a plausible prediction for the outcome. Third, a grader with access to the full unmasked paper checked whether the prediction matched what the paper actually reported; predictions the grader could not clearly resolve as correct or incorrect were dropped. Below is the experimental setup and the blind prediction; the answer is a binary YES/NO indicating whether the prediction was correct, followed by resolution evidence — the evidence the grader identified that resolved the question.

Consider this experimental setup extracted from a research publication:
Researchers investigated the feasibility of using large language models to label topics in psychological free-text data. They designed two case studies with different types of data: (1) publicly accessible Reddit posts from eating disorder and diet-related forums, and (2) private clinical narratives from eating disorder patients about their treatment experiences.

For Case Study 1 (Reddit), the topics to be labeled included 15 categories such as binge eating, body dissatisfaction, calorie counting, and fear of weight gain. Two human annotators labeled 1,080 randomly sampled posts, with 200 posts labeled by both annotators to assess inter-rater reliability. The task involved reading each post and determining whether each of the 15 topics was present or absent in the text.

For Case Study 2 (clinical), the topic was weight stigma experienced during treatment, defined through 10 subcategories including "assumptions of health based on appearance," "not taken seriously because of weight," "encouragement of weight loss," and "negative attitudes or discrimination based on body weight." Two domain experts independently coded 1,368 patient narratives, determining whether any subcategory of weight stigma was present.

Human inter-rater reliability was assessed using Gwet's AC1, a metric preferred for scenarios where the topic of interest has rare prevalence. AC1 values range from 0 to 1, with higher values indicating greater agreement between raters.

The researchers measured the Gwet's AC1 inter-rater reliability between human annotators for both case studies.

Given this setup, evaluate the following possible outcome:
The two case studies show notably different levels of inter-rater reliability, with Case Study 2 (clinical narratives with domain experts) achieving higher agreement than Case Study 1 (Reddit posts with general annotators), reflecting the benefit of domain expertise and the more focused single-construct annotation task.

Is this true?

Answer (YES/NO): NO